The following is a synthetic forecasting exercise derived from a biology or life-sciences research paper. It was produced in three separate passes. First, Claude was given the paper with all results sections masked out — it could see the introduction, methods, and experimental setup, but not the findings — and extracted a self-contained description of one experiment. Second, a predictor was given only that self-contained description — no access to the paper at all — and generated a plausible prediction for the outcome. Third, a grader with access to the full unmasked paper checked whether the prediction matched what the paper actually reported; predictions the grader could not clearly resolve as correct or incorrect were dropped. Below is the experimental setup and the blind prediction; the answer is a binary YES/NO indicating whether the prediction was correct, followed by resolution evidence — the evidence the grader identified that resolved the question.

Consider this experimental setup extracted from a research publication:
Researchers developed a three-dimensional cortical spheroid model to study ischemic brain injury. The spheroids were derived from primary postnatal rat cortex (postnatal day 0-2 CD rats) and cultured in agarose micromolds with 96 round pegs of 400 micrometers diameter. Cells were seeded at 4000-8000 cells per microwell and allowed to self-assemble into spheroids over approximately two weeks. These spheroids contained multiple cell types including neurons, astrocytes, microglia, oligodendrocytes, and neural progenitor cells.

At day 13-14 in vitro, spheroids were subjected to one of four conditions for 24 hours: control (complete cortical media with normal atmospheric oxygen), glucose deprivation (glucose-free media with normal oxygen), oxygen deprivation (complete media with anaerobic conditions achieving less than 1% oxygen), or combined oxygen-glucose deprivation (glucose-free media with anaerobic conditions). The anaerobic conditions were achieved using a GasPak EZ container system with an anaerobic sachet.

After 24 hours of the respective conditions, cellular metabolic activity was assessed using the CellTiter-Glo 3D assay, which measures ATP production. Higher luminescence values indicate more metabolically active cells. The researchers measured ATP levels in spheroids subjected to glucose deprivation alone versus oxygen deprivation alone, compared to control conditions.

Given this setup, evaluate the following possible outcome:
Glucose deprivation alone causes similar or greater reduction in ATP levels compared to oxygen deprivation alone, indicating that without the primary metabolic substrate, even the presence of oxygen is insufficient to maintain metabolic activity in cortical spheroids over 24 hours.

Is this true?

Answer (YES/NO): NO